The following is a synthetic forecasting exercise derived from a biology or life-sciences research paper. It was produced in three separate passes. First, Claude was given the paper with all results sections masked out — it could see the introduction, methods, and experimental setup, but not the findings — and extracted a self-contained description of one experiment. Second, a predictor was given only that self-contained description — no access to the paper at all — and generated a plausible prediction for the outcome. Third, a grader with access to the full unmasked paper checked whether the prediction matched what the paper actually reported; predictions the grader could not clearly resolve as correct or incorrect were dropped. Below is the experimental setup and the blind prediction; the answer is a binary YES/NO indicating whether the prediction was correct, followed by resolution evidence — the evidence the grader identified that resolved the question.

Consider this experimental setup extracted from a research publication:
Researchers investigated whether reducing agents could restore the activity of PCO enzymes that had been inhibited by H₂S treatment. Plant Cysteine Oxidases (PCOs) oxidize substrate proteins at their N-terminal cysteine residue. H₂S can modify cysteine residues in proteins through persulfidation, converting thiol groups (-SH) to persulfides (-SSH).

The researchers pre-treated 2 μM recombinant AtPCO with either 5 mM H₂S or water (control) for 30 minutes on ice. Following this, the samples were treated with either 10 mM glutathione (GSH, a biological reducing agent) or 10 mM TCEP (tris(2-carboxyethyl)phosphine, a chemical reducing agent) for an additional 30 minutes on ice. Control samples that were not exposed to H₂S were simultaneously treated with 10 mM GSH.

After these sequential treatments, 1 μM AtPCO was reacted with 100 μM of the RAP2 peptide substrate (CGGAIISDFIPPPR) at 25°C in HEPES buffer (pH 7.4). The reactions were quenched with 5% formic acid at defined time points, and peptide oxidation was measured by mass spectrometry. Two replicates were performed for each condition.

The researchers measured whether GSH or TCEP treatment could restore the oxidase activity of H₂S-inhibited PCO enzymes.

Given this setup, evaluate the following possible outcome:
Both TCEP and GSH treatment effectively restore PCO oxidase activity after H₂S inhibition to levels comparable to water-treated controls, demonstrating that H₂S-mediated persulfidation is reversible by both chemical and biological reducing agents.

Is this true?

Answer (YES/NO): NO